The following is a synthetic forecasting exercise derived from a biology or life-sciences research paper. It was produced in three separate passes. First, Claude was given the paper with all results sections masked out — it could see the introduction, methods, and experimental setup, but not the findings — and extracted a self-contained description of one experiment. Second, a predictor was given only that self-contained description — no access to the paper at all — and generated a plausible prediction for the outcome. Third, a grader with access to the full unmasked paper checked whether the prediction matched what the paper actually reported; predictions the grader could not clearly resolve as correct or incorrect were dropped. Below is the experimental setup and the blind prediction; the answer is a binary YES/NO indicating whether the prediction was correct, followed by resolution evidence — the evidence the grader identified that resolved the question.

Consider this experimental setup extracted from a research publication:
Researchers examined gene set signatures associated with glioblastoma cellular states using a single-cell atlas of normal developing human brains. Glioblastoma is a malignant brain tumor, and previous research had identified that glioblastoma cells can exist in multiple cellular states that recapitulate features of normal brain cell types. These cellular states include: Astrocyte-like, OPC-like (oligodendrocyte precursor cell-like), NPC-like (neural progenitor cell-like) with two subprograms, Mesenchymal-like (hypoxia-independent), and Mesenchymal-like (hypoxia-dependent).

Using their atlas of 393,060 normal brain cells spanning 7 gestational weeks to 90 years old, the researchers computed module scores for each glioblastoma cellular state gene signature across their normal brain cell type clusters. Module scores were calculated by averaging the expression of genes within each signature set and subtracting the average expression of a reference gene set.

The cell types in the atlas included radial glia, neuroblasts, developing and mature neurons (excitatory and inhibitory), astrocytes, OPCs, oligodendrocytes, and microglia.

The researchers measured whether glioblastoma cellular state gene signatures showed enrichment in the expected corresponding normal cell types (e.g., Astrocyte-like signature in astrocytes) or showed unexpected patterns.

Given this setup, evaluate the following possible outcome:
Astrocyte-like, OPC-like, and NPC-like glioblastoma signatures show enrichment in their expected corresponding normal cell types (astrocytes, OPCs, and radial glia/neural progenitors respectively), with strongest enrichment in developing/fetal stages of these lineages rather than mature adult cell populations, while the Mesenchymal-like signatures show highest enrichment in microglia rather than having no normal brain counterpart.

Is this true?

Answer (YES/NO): NO